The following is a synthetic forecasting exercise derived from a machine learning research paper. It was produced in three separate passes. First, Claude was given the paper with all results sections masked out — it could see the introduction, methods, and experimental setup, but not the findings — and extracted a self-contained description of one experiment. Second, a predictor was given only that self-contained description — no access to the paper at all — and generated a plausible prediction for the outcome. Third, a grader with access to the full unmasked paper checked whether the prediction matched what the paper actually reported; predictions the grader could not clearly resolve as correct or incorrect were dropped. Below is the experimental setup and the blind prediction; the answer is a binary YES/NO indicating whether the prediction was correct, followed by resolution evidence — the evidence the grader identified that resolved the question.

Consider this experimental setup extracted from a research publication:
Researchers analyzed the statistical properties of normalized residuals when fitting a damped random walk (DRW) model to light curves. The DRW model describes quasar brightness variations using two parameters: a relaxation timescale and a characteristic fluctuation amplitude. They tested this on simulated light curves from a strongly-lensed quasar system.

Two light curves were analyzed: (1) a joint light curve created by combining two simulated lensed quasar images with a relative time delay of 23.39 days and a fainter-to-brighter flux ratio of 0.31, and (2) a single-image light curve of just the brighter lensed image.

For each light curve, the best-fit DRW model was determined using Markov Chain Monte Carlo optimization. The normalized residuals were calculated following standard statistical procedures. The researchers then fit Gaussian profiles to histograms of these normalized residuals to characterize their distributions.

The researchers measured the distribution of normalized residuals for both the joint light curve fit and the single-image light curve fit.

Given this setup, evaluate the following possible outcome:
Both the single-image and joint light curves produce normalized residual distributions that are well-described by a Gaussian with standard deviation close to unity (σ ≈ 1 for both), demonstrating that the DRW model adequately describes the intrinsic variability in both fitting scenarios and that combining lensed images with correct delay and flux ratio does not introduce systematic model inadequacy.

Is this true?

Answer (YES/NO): YES